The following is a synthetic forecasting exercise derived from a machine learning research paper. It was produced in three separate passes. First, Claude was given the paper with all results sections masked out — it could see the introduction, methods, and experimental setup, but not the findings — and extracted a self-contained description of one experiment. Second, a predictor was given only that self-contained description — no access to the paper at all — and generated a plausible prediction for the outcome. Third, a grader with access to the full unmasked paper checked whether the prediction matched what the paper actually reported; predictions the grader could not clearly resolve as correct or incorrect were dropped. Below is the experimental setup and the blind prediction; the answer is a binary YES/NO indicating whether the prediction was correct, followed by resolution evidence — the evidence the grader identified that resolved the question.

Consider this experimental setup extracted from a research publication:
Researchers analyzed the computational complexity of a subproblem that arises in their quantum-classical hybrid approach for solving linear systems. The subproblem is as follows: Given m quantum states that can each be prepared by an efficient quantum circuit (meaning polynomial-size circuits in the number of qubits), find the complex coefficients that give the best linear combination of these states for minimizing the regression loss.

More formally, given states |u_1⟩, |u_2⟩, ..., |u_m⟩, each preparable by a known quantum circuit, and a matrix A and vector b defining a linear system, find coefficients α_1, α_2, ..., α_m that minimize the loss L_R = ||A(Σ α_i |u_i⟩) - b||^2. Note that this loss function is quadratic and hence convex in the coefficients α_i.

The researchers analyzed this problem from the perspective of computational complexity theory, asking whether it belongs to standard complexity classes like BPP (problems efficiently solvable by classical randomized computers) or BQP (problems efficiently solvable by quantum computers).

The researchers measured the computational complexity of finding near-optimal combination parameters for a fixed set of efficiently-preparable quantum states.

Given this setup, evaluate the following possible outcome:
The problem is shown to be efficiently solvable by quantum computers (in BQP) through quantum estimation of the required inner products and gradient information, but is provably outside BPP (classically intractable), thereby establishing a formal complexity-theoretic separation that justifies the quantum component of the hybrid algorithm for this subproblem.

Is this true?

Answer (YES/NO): NO